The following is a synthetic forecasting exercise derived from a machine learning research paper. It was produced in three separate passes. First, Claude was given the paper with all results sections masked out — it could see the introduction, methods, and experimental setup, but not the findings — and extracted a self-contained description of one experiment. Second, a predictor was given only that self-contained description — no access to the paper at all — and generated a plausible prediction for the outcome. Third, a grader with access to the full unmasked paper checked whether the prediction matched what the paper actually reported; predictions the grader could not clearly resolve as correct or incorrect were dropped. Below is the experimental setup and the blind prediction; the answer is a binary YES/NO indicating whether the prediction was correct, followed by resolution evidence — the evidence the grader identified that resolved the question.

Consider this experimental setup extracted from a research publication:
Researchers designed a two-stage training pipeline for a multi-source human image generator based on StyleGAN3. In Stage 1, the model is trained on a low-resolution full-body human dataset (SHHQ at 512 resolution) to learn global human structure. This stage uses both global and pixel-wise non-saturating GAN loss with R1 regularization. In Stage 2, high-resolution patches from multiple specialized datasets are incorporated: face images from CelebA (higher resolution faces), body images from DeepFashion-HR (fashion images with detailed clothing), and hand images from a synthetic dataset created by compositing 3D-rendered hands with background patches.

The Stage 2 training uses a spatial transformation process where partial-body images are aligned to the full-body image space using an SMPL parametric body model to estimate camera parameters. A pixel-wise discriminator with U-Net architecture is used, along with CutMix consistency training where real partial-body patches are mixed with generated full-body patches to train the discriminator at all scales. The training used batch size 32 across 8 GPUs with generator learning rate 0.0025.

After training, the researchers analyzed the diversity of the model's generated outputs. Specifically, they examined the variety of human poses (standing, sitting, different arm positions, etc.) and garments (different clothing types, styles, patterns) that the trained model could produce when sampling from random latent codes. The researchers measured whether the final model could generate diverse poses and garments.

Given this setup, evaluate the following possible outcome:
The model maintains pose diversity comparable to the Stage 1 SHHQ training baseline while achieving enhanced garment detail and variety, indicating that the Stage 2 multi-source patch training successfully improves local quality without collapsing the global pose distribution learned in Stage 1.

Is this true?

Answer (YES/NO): NO